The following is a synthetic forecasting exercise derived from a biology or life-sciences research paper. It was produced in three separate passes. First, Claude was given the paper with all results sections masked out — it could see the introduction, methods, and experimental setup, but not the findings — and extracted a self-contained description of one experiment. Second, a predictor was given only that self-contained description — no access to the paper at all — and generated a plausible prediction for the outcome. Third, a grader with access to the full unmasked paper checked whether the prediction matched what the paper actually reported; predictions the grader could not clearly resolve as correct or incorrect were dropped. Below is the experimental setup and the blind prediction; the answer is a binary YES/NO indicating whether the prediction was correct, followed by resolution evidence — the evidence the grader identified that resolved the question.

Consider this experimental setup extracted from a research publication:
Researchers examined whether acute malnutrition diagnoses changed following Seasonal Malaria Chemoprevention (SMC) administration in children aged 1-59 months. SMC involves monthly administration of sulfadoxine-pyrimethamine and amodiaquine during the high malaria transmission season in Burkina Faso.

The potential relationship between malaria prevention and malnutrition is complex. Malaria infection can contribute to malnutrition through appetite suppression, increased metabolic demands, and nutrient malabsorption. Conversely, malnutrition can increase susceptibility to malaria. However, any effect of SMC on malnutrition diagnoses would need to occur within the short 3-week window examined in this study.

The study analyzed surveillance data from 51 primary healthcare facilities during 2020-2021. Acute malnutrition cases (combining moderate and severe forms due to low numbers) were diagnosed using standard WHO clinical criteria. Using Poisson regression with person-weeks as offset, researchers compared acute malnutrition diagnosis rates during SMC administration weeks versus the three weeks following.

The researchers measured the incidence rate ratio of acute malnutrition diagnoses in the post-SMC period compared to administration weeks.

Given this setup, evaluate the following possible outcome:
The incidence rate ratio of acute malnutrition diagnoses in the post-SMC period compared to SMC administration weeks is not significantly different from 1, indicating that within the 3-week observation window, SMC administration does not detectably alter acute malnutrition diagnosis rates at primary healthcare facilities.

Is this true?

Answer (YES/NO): NO